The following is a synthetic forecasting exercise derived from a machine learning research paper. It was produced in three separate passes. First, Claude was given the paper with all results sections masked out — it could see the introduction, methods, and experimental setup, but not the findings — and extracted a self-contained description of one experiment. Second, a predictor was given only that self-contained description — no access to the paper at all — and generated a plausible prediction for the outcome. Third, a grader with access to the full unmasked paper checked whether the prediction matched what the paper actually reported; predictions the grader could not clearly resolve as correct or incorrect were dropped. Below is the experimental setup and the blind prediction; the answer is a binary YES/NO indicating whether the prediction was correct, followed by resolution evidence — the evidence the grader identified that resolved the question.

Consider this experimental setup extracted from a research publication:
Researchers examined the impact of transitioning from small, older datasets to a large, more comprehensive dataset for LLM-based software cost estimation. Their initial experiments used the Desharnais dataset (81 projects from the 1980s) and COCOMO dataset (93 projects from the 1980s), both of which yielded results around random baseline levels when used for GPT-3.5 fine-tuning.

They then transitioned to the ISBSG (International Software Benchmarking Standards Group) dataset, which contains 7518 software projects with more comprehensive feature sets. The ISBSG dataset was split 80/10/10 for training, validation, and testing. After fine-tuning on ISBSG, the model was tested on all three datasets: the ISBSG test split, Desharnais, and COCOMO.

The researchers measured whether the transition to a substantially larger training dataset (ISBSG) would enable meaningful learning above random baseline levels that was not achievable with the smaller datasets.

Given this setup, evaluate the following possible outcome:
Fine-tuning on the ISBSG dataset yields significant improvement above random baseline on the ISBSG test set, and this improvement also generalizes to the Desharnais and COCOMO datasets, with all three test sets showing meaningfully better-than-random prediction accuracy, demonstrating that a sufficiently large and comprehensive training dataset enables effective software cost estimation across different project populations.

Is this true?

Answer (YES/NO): YES